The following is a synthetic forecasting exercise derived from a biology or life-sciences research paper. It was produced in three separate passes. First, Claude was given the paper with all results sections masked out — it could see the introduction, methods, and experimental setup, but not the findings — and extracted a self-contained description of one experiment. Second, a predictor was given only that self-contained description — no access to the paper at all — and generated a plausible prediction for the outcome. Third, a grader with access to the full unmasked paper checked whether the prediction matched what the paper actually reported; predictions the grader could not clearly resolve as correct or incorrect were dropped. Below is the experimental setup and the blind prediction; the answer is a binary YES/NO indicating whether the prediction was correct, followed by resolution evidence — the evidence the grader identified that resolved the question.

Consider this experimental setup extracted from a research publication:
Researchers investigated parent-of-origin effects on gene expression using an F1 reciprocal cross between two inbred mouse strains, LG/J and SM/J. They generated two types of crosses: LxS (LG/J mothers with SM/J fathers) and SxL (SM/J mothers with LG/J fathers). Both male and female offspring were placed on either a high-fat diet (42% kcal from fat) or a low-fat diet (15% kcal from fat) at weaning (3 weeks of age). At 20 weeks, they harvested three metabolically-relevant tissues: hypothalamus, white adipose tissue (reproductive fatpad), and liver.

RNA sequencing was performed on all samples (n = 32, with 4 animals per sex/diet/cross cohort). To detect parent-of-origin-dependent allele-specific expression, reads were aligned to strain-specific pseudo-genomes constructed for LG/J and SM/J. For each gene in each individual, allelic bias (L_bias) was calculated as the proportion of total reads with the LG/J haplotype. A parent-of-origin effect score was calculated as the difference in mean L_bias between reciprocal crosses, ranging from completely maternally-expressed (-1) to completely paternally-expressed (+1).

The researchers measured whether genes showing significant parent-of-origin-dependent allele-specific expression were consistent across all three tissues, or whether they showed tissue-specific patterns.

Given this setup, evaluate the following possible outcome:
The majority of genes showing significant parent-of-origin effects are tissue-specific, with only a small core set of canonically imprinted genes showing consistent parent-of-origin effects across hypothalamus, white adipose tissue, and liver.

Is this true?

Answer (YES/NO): YES